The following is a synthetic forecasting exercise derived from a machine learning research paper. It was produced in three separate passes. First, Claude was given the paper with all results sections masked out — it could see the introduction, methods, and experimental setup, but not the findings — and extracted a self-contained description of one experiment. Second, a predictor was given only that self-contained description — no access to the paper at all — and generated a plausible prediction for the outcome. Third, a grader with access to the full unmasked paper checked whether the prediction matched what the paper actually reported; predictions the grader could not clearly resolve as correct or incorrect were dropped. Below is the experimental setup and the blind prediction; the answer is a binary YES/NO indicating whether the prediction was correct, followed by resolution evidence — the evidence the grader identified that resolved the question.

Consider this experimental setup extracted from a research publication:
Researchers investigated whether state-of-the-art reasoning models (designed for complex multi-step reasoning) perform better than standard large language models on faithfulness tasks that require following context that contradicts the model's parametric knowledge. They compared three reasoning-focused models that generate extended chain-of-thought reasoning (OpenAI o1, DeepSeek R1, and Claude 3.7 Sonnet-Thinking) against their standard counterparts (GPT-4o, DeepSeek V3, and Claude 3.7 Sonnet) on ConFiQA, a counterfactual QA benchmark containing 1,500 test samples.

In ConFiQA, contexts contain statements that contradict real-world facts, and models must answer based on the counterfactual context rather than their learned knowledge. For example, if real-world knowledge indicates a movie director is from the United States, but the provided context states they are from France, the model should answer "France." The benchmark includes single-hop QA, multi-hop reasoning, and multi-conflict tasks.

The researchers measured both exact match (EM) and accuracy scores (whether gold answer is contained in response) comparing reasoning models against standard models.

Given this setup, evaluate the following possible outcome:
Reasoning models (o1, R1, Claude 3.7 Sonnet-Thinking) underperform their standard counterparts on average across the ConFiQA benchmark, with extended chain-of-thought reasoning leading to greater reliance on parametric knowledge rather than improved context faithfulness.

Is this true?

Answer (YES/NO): NO